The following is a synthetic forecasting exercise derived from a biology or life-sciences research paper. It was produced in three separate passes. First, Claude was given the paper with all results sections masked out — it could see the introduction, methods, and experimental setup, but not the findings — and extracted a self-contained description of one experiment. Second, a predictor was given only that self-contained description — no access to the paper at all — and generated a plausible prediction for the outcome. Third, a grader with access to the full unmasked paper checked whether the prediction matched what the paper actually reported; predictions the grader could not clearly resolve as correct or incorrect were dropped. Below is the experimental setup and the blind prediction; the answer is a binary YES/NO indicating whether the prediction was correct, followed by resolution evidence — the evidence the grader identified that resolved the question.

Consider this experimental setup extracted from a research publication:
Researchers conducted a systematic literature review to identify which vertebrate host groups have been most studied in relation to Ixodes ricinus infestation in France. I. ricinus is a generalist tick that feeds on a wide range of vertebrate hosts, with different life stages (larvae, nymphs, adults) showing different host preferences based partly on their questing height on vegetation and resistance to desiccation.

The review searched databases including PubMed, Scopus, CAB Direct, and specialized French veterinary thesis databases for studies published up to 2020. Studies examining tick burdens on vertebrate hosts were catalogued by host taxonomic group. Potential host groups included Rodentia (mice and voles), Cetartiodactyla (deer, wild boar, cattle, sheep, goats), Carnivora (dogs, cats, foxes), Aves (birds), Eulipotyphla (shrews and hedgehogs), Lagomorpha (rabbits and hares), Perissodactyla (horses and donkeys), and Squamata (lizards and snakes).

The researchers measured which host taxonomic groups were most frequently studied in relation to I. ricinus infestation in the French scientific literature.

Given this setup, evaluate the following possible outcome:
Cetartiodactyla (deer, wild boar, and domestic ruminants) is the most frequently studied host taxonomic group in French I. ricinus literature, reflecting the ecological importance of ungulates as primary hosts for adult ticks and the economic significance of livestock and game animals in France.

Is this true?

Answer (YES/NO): NO